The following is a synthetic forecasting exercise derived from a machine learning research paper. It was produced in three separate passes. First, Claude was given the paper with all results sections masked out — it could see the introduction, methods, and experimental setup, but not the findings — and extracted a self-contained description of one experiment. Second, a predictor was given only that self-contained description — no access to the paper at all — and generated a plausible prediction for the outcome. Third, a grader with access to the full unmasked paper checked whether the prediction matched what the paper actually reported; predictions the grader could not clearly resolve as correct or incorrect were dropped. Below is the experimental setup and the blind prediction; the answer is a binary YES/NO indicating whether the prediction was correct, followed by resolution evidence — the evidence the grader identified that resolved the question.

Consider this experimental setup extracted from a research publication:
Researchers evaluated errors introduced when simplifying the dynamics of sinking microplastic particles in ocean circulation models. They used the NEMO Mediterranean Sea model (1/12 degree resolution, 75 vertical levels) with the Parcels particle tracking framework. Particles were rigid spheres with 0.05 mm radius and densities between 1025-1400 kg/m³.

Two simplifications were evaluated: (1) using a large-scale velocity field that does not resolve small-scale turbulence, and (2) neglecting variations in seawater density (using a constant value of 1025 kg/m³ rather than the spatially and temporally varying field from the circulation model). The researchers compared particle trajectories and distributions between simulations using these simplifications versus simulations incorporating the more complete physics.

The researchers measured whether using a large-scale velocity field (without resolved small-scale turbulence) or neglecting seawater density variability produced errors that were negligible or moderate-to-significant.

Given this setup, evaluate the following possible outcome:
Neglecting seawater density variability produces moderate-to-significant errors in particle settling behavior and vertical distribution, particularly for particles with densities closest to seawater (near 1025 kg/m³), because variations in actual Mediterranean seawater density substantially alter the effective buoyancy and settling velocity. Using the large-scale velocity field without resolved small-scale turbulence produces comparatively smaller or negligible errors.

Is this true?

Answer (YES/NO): NO